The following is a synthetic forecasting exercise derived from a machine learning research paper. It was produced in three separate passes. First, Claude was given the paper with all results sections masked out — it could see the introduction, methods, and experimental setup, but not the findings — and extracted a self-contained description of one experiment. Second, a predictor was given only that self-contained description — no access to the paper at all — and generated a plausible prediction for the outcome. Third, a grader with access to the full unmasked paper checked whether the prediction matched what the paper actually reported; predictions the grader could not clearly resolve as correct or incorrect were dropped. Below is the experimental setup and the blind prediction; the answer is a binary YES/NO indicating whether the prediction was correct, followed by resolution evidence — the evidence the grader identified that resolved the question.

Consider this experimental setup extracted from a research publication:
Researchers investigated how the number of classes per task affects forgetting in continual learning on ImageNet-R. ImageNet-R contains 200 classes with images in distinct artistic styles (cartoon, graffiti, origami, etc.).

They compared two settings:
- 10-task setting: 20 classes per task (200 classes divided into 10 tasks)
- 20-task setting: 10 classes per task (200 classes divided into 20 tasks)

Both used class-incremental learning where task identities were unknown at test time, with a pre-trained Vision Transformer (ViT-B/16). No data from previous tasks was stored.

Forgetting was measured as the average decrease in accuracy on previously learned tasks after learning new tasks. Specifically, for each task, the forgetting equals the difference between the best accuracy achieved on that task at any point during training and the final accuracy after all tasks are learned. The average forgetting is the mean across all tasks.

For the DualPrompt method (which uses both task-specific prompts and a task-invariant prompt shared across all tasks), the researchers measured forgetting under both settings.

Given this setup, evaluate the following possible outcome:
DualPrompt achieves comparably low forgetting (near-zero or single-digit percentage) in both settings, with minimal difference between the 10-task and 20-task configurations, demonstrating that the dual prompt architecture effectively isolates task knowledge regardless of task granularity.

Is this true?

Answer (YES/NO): YES